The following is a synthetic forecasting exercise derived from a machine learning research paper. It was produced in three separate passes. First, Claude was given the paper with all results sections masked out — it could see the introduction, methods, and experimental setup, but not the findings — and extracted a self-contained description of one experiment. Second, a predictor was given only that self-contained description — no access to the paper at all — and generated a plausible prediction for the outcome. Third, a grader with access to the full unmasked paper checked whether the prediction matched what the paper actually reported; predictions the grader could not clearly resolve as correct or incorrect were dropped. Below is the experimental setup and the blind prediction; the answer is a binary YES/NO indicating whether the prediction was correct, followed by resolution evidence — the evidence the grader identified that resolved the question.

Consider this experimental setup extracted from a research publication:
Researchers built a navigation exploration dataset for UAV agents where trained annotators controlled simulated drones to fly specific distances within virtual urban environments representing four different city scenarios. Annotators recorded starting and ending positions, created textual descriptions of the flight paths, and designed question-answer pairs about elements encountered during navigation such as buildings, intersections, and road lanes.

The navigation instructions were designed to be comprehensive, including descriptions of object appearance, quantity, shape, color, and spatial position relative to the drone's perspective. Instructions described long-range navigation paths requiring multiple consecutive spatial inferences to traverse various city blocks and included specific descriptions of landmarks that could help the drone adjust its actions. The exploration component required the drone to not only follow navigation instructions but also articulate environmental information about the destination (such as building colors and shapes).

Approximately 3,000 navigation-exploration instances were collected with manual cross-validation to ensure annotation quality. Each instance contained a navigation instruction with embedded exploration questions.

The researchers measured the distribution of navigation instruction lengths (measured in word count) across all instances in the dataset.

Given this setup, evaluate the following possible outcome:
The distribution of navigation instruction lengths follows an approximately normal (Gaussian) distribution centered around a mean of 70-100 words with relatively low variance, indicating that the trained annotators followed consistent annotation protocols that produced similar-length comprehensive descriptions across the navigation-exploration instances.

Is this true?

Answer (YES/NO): NO